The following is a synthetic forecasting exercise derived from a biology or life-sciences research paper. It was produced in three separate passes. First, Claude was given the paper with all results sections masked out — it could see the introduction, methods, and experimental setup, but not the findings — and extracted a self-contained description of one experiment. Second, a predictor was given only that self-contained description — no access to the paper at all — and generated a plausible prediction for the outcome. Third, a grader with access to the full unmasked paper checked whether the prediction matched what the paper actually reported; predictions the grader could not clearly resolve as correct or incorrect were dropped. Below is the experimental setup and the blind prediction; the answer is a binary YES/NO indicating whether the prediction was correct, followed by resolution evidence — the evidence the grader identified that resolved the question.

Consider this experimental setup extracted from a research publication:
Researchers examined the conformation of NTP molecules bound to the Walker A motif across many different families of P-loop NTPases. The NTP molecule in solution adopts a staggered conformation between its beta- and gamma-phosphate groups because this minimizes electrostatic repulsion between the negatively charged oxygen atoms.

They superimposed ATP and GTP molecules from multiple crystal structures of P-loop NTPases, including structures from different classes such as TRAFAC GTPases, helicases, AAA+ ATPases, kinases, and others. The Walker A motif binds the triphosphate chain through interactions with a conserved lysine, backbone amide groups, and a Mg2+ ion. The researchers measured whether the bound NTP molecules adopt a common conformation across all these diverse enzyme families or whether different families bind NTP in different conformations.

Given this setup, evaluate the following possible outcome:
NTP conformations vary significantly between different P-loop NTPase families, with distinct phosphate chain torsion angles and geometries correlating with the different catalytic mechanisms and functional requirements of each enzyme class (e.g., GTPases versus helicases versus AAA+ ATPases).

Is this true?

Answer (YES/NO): NO